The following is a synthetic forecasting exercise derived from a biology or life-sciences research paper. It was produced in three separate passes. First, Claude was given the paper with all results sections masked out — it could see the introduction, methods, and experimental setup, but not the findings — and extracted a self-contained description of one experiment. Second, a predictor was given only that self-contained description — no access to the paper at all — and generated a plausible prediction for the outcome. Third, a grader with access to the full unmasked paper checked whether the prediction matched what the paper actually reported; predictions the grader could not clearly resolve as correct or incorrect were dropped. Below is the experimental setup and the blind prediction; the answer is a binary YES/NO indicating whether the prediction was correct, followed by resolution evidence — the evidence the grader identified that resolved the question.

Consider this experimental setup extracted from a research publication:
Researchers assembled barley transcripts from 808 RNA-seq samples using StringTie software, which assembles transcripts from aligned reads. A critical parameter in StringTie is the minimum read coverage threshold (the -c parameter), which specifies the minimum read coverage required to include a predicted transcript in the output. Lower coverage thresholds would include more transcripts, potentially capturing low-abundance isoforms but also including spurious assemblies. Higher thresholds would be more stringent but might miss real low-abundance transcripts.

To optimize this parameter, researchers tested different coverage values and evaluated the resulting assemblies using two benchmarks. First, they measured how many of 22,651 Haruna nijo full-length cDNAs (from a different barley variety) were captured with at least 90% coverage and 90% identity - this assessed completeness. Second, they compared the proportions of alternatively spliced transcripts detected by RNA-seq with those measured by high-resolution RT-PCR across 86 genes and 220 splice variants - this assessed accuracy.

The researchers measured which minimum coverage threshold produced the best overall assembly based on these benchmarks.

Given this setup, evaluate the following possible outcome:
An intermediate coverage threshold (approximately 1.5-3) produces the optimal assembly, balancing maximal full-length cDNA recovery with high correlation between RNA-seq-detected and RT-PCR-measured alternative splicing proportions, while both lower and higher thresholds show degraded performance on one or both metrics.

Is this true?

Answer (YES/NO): YES